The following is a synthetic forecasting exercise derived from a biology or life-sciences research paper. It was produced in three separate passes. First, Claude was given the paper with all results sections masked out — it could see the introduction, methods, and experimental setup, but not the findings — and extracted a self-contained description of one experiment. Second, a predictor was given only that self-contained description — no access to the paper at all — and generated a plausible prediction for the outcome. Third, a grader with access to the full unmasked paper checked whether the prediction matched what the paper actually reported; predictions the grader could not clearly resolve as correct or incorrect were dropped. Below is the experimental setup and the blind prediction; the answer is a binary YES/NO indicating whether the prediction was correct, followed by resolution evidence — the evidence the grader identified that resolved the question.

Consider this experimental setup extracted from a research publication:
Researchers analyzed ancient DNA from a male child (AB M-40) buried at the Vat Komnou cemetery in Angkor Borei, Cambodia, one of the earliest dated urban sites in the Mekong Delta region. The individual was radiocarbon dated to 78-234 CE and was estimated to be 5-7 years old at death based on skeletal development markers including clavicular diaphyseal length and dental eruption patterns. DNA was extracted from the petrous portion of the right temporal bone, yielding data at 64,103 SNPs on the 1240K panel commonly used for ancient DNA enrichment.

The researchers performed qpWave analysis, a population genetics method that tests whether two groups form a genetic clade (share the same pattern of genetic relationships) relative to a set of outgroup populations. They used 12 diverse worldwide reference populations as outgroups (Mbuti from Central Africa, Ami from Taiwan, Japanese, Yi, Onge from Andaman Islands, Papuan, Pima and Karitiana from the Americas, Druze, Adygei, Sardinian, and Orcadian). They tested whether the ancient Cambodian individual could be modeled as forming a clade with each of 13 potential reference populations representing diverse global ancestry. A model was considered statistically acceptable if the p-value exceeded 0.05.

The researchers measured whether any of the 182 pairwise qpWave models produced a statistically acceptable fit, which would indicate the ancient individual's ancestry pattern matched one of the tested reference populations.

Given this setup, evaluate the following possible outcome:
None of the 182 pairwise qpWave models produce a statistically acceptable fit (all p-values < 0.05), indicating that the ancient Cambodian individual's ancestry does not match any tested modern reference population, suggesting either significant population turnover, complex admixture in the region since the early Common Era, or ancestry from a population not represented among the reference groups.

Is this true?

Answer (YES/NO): YES